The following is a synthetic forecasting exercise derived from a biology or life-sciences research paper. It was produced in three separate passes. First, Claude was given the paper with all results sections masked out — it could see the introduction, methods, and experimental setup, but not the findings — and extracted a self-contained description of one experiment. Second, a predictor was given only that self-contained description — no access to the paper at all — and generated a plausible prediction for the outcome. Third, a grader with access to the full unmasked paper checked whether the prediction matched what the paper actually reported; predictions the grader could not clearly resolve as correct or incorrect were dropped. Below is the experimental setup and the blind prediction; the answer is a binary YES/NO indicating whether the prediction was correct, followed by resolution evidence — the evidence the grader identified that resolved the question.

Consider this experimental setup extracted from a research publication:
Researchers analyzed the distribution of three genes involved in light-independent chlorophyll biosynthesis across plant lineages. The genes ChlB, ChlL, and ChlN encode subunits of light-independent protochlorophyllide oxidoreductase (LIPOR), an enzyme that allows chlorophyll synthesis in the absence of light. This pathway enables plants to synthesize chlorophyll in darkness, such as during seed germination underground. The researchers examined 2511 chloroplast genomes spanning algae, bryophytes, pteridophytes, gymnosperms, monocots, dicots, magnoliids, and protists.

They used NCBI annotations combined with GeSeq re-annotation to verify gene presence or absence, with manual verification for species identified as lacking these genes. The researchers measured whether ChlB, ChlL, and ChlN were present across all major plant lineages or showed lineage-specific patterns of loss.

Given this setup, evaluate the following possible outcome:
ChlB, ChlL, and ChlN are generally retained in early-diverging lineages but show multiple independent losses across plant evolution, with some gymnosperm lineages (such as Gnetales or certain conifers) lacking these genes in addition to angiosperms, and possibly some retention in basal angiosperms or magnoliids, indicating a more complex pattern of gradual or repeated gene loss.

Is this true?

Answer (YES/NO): NO